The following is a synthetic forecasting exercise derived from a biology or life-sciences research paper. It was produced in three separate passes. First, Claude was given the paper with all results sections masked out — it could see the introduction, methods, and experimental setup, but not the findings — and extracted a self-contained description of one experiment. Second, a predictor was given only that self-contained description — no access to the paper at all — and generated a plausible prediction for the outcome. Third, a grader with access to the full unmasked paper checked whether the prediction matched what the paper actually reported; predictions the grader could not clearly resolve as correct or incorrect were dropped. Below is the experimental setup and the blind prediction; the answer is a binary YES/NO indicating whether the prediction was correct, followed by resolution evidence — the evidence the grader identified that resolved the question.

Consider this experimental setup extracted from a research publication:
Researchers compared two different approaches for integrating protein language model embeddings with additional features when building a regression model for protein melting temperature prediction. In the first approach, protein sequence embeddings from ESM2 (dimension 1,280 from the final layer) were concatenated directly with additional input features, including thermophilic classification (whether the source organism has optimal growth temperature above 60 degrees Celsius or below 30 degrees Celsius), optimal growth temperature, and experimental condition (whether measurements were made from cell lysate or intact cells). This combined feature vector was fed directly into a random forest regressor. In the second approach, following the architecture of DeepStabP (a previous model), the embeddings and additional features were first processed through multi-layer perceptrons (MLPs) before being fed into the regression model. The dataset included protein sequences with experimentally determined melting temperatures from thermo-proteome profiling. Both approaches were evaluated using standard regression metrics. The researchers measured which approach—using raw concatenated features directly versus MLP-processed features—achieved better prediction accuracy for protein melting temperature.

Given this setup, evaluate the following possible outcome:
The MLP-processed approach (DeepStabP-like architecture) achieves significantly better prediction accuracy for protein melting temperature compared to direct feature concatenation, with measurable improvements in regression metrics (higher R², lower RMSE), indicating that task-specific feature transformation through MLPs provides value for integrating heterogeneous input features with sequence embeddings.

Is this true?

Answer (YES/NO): NO